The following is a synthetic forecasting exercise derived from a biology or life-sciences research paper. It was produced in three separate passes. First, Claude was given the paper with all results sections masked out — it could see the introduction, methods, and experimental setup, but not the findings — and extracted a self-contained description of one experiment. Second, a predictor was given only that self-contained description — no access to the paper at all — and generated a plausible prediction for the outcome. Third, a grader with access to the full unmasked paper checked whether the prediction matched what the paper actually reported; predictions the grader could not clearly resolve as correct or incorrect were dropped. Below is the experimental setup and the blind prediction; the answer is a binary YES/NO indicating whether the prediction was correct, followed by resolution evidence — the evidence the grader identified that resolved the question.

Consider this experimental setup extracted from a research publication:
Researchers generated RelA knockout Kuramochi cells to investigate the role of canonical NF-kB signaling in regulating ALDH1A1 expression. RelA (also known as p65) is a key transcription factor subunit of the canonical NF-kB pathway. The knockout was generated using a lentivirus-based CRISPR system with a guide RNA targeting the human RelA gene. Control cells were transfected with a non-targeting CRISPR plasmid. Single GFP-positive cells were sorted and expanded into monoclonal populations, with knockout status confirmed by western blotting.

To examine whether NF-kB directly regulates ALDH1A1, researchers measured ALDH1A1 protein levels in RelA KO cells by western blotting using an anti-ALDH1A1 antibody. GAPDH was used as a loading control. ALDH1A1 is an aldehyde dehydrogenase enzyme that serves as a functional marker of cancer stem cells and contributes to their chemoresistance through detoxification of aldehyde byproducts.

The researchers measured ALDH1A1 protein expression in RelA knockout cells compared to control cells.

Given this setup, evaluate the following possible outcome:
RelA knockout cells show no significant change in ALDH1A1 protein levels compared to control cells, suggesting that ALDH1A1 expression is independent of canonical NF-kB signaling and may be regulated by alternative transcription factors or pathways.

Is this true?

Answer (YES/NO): NO